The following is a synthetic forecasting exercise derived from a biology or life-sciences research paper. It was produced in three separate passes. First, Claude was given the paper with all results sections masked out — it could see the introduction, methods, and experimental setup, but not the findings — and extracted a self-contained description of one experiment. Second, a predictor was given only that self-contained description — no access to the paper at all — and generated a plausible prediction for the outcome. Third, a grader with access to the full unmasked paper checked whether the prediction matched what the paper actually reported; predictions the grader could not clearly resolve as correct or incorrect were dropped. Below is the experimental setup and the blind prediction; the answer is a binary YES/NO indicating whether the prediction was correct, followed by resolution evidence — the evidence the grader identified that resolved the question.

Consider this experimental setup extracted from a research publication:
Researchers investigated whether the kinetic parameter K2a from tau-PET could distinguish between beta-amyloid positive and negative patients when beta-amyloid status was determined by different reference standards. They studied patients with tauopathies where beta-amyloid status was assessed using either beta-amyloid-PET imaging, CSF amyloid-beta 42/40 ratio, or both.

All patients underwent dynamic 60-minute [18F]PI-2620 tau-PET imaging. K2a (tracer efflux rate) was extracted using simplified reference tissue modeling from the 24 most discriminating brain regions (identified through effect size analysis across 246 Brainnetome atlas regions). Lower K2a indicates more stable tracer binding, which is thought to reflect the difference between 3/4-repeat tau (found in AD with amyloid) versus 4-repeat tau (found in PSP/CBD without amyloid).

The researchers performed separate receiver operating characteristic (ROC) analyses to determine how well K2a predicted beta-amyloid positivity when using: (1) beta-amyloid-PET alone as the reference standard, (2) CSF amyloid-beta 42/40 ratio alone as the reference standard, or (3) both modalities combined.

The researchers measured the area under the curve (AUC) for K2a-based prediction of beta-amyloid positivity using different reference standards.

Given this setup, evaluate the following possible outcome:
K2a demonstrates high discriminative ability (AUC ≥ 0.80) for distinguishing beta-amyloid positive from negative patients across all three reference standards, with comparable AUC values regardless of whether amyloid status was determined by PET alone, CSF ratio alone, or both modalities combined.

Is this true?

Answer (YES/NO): NO